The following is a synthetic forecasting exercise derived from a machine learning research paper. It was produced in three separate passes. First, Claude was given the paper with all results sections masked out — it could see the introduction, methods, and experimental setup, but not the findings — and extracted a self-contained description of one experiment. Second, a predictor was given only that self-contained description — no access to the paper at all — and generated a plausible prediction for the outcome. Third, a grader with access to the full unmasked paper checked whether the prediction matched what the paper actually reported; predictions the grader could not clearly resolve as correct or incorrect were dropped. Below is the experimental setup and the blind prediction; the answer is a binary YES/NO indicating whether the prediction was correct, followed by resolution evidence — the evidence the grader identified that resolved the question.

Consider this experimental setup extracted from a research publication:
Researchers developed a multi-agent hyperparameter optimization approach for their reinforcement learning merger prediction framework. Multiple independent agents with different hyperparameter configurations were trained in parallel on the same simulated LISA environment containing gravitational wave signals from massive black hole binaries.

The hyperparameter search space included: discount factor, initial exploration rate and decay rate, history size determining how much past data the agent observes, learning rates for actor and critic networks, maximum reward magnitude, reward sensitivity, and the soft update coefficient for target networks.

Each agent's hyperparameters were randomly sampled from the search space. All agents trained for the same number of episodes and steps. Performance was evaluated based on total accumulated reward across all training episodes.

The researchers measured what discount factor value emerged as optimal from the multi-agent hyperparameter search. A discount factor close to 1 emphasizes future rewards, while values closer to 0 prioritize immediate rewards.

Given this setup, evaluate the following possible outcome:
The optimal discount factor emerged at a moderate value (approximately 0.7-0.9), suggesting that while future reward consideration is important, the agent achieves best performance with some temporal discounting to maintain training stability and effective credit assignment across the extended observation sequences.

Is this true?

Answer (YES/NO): NO